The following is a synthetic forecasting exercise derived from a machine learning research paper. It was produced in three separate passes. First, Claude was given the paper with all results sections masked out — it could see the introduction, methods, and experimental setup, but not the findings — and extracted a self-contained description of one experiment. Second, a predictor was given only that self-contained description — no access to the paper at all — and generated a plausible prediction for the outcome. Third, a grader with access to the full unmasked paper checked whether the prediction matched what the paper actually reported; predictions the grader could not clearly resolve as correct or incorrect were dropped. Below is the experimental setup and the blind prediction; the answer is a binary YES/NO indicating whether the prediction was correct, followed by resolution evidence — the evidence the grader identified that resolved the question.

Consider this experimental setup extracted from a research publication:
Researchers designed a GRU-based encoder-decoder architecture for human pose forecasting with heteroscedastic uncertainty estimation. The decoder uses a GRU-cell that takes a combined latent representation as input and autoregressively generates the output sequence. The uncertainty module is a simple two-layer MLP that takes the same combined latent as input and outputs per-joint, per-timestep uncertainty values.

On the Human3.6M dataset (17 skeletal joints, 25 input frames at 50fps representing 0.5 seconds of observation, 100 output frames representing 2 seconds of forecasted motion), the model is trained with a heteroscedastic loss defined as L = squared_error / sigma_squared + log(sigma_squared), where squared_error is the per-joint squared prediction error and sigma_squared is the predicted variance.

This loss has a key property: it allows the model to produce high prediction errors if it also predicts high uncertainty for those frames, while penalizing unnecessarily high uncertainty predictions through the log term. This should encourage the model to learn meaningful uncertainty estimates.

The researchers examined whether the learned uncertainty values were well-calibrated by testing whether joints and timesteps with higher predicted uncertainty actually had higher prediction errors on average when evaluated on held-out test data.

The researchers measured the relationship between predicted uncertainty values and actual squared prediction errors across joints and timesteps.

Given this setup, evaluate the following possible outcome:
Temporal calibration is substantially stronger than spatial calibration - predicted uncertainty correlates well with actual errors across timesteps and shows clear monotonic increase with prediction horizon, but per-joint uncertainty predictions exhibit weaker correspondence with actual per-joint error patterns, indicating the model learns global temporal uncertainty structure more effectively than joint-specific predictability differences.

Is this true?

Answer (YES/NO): NO